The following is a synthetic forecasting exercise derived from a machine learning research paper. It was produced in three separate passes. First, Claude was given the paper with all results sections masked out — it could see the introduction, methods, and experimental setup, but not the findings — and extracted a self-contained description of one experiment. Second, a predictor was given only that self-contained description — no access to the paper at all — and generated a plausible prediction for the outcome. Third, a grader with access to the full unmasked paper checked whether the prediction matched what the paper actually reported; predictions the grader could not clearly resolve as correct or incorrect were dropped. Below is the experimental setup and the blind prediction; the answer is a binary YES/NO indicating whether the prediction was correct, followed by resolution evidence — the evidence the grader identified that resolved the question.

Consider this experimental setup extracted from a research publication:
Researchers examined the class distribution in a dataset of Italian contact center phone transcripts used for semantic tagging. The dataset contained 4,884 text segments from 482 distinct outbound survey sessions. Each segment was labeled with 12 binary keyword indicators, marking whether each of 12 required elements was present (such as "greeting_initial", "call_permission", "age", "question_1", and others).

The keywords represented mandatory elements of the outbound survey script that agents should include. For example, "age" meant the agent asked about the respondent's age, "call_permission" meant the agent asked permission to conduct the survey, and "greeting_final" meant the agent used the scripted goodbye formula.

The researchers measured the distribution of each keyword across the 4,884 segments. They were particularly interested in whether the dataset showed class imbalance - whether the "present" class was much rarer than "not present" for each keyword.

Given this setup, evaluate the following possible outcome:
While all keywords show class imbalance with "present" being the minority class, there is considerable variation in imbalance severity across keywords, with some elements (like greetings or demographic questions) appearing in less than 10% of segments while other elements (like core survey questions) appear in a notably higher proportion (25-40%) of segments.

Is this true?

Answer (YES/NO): NO